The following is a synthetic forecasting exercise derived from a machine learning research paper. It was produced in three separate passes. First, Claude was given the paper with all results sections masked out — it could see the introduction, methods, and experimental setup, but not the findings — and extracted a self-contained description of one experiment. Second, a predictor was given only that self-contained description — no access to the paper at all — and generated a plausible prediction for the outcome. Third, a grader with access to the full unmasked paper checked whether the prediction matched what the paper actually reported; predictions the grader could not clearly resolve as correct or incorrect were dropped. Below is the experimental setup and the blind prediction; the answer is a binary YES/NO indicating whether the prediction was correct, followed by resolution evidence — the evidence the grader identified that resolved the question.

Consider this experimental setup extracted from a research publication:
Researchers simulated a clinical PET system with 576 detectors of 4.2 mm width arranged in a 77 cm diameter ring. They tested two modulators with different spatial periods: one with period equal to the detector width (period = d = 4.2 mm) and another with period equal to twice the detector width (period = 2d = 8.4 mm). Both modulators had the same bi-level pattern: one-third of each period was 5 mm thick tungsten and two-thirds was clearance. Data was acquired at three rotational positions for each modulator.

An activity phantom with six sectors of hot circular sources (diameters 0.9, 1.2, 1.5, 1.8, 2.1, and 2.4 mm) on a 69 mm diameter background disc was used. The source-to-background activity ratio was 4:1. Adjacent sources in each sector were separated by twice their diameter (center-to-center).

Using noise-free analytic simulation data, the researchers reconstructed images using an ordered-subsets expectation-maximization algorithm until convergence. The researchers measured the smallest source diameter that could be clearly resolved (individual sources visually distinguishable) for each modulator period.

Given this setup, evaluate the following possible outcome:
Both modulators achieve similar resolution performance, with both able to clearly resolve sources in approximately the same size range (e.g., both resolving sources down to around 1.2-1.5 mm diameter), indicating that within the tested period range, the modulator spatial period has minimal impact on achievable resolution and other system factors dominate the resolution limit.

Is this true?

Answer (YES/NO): NO